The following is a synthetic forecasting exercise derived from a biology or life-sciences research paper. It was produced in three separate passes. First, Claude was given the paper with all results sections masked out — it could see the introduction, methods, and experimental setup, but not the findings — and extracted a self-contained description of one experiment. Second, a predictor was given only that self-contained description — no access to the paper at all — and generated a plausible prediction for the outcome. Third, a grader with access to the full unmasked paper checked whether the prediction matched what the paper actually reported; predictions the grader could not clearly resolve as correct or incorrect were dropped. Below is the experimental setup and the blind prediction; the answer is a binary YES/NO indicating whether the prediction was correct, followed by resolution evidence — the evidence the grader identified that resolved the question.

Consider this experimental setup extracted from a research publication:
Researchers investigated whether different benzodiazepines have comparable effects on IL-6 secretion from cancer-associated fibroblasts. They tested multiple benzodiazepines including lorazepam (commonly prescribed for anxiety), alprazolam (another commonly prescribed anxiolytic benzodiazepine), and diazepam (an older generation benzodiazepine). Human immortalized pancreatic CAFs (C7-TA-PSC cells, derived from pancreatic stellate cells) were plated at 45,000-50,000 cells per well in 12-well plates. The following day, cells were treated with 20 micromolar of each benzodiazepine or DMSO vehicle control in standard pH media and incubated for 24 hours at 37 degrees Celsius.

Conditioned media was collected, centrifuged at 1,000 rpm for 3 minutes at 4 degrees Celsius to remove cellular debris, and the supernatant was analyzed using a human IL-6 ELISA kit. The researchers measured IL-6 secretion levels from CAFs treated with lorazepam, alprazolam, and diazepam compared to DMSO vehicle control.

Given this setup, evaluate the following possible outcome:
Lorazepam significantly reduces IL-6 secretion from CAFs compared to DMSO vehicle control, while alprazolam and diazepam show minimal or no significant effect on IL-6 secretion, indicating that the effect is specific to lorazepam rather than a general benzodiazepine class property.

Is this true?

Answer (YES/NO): NO